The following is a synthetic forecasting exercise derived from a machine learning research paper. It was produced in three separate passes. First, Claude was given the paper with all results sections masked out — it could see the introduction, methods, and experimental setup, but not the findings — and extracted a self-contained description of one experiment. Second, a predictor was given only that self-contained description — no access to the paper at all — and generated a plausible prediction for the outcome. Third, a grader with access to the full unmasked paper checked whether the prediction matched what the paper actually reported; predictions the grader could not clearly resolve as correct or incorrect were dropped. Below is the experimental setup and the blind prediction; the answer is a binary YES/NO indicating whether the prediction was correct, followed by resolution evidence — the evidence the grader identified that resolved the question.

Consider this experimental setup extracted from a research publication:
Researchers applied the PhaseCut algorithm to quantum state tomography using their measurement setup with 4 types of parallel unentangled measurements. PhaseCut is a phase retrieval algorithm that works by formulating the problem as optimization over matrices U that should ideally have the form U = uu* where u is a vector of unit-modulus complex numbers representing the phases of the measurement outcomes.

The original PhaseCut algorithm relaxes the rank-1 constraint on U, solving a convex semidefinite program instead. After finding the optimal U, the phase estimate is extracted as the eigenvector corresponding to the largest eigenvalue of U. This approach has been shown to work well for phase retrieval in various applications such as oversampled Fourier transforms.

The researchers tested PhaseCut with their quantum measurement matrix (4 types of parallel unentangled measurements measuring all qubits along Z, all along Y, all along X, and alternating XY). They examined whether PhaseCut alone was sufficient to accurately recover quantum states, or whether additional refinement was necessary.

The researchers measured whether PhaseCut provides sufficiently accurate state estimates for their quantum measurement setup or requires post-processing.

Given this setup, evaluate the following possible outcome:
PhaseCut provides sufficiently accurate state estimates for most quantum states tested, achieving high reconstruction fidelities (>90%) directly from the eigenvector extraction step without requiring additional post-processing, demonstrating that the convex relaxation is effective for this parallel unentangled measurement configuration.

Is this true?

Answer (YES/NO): NO